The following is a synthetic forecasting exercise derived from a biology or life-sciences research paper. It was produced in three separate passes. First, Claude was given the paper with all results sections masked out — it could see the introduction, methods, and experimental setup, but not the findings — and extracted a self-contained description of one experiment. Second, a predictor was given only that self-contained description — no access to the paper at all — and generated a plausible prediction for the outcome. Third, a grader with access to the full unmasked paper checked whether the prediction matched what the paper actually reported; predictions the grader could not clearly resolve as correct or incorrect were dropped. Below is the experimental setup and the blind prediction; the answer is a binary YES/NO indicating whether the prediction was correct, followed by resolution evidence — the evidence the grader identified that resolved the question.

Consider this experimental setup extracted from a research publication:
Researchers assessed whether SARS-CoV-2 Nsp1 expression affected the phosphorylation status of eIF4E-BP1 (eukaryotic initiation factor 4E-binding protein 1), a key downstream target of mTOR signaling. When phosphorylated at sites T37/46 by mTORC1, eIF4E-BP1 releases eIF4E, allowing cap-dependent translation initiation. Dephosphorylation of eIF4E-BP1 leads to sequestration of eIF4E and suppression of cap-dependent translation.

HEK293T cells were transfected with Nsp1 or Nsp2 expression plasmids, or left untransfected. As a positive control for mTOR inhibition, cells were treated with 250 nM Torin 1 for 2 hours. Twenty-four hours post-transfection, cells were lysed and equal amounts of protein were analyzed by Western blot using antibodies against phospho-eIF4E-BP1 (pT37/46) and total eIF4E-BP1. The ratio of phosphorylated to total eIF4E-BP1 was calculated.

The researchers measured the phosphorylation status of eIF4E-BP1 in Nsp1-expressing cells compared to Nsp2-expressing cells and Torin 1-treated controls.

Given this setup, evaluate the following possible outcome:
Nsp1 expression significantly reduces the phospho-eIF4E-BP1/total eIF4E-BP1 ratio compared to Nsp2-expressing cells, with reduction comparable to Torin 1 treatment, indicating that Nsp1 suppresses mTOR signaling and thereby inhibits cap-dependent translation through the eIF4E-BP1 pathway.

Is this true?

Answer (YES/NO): NO